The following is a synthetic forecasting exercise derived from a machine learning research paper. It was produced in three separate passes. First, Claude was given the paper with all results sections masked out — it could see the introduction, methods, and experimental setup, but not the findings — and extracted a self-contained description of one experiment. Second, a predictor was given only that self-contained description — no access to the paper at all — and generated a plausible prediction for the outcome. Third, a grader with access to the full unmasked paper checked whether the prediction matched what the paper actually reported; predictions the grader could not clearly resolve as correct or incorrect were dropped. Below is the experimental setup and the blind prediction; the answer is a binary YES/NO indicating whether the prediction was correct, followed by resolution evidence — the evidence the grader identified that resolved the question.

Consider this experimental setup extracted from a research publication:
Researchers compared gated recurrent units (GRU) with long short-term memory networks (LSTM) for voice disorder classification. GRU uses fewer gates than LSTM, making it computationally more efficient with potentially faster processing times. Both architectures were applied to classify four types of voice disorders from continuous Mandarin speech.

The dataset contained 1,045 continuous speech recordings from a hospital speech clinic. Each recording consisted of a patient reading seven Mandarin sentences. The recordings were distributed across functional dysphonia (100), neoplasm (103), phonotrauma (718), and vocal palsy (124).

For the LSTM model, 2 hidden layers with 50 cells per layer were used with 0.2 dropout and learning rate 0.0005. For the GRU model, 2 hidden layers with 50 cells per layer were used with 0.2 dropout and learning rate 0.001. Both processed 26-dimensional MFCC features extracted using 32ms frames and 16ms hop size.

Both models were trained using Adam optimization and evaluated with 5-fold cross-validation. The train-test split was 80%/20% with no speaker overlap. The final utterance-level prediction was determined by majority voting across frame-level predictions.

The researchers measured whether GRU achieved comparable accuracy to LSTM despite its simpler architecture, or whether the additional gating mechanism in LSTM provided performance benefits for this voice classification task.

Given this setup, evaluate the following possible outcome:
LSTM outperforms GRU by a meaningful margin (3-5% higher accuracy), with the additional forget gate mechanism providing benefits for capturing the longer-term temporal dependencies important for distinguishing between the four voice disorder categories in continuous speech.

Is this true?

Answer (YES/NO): NO